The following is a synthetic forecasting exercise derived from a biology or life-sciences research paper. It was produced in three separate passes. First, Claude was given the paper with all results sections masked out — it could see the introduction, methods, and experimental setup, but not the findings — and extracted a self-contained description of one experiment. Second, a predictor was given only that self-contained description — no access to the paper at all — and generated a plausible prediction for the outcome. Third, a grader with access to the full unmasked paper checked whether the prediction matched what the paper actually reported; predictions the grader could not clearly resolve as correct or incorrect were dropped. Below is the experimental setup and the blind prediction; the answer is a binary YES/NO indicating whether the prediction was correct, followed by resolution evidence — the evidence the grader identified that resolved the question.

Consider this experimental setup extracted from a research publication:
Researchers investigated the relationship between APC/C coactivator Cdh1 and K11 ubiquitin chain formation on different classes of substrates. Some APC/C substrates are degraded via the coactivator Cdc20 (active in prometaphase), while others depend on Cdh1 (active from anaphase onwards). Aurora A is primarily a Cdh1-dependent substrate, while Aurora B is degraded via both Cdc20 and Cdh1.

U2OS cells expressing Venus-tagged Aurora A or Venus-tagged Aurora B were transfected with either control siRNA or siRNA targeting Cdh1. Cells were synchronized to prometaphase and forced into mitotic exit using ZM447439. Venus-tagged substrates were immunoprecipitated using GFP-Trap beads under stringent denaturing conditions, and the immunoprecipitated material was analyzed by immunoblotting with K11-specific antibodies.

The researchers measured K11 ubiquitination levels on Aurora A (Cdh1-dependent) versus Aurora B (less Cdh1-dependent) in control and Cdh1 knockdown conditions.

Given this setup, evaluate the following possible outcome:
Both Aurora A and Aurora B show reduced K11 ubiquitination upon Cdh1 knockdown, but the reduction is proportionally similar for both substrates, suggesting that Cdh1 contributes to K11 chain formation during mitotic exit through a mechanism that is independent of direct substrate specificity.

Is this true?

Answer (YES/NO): NO